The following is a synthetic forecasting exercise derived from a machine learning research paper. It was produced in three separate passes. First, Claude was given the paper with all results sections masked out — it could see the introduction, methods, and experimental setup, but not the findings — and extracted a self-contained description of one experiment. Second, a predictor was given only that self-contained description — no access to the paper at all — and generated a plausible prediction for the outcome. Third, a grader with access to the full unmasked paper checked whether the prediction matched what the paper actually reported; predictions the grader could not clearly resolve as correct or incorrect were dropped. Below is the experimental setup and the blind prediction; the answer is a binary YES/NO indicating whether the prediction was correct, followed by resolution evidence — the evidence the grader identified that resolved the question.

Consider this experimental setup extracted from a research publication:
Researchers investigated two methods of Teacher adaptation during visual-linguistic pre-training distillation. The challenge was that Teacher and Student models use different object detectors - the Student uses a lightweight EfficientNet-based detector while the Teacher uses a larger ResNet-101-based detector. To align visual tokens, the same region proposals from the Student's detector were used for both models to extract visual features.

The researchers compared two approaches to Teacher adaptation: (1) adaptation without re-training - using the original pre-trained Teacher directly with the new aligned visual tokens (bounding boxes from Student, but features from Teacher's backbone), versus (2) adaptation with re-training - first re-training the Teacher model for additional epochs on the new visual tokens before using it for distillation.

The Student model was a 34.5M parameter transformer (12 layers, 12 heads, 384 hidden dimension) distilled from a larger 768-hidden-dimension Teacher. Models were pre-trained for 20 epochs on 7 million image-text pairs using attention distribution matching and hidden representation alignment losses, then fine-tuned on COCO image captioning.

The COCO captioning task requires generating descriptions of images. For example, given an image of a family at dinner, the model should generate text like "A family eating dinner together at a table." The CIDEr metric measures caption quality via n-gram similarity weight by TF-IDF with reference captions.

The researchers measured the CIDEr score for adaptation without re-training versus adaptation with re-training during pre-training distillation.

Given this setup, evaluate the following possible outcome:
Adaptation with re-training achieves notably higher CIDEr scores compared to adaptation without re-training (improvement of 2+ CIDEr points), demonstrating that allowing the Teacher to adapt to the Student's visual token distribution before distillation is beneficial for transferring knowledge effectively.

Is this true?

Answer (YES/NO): NO